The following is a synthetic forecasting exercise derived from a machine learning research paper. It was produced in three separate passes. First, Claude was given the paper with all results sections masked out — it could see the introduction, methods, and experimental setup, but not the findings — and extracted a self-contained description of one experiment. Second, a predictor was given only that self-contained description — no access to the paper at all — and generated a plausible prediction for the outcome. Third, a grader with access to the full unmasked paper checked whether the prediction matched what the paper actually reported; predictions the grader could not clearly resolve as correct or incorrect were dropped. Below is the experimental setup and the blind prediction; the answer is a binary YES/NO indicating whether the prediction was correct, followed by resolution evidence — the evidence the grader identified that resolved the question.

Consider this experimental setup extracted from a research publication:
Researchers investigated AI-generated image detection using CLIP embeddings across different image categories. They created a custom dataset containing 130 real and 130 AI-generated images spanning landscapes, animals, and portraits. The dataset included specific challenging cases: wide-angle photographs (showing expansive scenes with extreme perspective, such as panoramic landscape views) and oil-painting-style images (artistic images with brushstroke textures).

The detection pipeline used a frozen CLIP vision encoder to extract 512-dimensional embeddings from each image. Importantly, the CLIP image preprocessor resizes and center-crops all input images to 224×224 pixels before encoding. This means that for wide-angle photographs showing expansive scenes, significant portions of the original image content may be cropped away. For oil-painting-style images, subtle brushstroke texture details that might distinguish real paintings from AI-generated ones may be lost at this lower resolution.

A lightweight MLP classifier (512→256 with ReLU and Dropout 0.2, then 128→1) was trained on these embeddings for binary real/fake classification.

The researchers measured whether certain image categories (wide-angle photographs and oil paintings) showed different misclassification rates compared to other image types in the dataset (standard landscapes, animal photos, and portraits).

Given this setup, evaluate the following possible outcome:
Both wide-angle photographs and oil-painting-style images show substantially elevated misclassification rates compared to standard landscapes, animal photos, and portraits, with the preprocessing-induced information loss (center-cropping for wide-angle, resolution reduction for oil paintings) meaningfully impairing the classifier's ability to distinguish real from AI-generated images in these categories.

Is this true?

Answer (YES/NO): YES